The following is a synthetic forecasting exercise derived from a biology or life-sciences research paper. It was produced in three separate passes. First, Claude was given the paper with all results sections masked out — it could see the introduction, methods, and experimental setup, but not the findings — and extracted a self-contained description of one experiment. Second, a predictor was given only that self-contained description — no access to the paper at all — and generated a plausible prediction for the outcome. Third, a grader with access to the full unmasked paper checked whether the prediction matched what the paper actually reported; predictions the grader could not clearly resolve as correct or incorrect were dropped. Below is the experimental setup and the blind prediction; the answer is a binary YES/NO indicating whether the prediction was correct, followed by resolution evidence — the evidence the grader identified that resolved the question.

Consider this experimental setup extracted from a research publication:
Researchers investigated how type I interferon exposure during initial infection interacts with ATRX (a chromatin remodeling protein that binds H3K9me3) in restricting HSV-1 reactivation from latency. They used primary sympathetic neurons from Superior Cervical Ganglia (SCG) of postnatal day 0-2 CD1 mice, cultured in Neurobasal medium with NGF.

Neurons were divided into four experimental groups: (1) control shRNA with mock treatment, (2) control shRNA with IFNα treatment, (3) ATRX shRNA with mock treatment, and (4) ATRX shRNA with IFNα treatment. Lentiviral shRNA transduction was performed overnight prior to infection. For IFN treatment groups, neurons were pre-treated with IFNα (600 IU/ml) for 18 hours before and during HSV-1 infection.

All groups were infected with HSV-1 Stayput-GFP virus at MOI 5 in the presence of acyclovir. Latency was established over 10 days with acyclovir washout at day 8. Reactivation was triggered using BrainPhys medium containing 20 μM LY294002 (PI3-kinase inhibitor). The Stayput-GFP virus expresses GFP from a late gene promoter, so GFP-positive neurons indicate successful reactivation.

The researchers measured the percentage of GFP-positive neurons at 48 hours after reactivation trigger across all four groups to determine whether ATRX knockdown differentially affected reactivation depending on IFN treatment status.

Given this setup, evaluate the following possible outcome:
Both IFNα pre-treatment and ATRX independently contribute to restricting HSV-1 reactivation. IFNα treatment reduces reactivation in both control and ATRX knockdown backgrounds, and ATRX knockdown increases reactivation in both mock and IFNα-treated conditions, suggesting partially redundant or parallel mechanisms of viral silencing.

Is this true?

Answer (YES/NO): NO